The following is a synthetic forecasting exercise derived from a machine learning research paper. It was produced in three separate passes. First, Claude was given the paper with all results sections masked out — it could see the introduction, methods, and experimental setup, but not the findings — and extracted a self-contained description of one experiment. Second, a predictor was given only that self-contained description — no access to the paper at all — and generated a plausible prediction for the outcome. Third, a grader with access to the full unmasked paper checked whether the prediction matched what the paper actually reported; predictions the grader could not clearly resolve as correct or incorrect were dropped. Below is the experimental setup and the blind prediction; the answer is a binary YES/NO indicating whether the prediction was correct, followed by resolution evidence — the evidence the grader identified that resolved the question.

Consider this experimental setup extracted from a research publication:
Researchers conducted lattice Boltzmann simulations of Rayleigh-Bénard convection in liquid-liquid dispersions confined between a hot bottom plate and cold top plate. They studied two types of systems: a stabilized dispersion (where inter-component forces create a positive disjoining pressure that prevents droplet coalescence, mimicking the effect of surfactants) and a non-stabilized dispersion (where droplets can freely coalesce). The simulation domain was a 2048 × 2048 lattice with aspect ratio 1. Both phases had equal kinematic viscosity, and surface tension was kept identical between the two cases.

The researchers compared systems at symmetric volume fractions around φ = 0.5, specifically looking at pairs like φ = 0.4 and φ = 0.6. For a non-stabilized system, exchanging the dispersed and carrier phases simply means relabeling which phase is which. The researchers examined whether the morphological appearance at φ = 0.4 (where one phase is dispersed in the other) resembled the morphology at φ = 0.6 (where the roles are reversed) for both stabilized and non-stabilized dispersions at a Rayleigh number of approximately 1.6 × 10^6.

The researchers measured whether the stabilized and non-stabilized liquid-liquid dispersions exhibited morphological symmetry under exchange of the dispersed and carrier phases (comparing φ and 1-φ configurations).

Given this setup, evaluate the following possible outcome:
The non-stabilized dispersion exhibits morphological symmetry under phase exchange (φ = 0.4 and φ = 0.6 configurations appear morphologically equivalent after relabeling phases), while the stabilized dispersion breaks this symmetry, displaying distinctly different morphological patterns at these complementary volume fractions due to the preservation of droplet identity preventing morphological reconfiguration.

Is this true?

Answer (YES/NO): YES